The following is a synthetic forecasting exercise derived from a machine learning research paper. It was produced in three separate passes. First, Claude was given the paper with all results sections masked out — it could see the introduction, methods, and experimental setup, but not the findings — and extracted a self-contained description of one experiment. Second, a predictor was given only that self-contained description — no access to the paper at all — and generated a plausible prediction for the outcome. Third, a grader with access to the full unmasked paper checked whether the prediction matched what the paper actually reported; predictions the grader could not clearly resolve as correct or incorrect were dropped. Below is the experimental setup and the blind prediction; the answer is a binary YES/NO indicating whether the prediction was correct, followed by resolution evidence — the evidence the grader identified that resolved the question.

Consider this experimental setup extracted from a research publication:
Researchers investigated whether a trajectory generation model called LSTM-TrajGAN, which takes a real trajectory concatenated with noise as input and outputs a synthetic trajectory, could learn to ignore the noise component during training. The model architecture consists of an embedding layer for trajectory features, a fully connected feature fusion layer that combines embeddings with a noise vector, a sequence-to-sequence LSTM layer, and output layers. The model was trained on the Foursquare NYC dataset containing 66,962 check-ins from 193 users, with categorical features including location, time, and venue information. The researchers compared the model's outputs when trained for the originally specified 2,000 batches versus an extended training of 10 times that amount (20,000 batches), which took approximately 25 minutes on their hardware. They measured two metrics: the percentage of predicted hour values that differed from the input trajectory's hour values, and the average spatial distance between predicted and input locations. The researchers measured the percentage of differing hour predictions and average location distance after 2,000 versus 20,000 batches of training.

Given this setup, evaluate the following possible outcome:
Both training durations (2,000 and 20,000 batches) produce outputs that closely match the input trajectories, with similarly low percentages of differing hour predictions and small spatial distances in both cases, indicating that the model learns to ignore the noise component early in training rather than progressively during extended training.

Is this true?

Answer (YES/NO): NO